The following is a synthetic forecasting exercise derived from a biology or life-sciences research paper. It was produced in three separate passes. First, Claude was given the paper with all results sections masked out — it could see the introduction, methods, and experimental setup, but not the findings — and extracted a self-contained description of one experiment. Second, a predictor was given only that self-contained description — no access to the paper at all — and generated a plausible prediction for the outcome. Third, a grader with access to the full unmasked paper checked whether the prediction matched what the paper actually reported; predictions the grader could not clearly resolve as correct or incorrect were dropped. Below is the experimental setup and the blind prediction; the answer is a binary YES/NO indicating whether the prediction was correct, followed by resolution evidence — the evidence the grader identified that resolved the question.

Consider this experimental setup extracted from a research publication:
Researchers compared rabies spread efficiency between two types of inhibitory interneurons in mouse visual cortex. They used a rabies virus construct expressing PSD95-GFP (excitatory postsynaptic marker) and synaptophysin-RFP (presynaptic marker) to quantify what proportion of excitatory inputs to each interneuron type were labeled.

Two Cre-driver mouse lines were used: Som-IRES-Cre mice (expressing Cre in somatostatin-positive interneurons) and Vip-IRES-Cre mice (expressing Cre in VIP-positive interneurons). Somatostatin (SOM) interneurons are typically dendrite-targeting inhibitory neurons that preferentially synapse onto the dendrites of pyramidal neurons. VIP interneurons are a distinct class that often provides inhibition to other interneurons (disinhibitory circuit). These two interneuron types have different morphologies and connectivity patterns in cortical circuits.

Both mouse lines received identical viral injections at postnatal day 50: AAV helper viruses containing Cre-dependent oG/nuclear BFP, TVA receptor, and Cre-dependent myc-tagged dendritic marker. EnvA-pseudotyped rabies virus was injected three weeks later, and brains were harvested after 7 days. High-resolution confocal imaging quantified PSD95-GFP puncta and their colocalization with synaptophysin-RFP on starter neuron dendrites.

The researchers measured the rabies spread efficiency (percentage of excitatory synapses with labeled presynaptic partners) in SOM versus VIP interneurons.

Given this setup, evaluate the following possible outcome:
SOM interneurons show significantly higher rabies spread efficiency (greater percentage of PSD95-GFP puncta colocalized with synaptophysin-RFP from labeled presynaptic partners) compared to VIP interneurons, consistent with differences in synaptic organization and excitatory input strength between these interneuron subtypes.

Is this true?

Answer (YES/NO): NO